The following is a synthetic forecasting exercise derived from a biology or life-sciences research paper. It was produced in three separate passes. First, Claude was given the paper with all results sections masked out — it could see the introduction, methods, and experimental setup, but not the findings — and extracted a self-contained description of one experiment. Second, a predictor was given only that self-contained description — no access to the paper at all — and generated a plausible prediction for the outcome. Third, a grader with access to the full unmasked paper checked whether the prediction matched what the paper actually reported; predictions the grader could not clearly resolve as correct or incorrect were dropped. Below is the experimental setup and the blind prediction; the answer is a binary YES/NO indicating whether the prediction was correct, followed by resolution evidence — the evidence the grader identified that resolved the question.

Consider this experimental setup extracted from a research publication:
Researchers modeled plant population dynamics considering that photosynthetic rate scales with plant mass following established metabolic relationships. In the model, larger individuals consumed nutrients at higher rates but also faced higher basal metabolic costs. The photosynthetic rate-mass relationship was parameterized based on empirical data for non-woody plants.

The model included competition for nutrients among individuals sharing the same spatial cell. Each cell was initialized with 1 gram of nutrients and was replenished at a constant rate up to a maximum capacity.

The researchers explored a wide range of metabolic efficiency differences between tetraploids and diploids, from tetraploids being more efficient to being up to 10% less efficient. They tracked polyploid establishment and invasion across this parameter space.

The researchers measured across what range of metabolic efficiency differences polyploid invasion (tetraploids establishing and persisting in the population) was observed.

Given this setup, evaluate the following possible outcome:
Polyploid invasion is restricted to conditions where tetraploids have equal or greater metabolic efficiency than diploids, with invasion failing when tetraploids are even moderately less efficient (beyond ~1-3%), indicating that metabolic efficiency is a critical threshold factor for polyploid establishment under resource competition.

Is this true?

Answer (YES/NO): NO